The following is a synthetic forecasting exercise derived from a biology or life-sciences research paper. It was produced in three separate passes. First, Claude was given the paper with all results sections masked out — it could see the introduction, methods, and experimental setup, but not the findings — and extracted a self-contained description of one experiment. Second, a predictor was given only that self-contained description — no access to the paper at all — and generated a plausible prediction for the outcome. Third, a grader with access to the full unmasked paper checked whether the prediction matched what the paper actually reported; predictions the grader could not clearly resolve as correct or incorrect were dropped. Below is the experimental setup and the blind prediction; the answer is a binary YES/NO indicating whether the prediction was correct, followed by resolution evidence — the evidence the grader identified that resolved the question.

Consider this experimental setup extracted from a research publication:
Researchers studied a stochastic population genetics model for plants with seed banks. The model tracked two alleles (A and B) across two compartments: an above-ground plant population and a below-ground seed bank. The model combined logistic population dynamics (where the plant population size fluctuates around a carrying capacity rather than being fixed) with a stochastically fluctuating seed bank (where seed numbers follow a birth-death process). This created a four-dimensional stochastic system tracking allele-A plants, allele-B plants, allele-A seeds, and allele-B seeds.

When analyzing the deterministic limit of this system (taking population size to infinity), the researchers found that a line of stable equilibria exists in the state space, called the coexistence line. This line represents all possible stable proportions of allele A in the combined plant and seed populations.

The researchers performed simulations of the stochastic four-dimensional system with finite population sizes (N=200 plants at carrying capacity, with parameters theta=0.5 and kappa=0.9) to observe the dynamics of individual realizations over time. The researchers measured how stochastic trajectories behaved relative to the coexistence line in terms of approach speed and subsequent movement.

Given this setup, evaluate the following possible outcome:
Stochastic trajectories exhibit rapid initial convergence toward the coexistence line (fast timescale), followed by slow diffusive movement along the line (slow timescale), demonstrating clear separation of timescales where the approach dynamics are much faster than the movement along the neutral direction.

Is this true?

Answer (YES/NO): YES